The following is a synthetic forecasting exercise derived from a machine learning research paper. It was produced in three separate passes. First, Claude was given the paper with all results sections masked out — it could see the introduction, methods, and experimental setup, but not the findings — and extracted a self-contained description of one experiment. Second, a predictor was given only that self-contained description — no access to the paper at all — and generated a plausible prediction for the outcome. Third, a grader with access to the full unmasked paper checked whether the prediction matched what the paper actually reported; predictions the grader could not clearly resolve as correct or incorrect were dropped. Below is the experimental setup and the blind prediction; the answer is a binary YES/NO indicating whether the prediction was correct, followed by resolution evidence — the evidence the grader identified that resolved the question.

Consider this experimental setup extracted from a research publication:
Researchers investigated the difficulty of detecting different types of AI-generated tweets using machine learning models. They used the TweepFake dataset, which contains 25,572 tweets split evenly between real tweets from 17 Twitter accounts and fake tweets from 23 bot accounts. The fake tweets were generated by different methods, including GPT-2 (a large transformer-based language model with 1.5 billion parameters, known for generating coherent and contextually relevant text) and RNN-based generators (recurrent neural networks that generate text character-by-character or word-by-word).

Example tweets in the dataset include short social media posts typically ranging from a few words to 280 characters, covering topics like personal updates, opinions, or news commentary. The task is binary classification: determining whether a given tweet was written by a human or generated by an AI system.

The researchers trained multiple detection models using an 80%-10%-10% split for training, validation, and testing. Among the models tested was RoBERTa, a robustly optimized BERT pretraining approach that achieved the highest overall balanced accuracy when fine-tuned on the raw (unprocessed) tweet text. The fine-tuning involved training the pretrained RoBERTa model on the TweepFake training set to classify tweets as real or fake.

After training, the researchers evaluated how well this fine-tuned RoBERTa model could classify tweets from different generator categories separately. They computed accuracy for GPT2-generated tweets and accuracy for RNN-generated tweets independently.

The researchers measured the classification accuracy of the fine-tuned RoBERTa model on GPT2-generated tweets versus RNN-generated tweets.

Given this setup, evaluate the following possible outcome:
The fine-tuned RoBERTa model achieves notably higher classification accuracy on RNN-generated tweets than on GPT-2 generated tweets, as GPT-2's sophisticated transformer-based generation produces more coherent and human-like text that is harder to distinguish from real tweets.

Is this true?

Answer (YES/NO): YES